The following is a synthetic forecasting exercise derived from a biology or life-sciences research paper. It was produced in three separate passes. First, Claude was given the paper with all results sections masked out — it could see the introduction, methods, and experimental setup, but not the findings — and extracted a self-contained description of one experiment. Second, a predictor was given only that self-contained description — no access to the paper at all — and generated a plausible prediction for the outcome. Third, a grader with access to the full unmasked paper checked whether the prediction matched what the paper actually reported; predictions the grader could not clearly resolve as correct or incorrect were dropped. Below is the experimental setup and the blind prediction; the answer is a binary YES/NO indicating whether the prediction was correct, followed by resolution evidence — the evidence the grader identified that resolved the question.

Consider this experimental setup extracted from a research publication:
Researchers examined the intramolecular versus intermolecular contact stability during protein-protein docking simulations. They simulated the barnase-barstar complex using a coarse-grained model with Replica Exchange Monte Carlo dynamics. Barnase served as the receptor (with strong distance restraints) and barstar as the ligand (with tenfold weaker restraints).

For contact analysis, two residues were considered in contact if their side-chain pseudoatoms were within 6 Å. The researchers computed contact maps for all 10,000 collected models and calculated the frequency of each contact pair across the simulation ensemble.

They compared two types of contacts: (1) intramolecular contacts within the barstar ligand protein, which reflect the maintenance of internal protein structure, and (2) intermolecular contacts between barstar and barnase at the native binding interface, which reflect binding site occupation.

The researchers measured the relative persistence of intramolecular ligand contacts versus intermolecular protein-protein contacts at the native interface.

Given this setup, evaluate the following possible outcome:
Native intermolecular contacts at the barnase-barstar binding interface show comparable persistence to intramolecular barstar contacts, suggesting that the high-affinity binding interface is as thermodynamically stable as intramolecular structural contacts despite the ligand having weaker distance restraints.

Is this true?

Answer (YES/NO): NO